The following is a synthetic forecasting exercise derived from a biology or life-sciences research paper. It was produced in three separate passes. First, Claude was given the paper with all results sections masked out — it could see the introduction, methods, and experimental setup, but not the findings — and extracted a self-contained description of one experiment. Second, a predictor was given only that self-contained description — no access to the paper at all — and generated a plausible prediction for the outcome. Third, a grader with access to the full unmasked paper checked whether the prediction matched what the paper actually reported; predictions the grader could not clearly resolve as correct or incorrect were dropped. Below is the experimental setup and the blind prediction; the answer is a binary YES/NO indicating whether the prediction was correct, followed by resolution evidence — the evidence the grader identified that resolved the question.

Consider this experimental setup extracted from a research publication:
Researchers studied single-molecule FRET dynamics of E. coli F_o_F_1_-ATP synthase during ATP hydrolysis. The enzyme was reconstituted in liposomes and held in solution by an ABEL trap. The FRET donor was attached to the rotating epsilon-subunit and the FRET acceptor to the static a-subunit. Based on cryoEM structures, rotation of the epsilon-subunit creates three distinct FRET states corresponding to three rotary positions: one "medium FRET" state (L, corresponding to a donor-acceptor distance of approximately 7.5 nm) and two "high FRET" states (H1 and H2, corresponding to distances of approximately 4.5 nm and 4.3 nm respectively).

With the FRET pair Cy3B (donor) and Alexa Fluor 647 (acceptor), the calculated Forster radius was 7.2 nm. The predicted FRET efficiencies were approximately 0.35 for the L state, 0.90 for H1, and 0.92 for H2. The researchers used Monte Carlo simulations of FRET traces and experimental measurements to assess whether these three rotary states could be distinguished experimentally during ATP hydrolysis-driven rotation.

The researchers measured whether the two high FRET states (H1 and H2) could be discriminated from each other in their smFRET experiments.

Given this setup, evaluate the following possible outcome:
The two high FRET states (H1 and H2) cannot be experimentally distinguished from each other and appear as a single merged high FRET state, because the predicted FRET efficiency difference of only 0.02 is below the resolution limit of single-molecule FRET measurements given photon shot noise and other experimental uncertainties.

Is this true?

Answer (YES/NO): YES